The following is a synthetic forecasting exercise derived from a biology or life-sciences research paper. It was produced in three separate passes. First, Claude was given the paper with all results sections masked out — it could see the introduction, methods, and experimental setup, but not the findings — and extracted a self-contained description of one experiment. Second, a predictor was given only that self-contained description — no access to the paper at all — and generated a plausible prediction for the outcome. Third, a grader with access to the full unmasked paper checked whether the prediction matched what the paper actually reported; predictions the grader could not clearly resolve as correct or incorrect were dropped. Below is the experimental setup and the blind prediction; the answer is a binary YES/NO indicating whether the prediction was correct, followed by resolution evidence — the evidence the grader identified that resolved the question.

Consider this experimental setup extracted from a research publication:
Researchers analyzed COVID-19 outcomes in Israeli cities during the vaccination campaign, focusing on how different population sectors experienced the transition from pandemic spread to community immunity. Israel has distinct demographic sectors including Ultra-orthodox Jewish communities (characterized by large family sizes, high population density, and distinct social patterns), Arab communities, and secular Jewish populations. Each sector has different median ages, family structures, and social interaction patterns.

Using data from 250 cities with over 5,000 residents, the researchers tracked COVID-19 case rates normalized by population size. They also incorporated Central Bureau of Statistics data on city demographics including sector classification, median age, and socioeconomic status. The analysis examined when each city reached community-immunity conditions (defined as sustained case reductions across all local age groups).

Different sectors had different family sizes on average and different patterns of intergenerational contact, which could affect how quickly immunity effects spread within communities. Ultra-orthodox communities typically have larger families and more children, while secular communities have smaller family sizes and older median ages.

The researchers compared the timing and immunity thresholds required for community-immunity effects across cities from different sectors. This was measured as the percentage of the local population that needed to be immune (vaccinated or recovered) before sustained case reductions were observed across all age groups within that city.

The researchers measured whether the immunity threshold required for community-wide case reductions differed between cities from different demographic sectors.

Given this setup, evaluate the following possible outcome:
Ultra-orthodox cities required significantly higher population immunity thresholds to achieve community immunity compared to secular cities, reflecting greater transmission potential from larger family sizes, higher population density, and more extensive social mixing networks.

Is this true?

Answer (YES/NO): NO